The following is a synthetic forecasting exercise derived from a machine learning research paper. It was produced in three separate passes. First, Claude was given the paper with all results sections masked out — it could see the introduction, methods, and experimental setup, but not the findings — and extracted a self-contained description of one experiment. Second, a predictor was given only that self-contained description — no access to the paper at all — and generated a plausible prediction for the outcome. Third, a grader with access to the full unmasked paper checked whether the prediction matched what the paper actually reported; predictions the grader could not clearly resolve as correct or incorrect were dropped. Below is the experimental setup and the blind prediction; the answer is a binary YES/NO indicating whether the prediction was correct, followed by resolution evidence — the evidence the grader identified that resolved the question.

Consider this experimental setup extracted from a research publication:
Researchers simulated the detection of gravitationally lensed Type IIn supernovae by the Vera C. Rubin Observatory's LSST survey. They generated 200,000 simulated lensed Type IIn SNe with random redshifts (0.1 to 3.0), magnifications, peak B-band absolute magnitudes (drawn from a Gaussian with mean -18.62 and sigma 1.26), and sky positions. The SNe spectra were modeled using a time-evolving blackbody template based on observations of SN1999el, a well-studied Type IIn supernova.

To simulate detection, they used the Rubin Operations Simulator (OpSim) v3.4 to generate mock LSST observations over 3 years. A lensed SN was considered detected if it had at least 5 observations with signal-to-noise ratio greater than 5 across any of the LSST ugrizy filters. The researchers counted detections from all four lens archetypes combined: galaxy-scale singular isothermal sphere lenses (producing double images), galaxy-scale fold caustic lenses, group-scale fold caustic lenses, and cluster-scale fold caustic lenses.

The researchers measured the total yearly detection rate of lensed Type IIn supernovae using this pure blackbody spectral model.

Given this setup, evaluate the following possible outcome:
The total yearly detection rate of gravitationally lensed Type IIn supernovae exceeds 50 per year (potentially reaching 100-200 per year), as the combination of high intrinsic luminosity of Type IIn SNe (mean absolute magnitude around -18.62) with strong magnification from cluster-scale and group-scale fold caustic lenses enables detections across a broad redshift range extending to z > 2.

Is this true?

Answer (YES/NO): NO